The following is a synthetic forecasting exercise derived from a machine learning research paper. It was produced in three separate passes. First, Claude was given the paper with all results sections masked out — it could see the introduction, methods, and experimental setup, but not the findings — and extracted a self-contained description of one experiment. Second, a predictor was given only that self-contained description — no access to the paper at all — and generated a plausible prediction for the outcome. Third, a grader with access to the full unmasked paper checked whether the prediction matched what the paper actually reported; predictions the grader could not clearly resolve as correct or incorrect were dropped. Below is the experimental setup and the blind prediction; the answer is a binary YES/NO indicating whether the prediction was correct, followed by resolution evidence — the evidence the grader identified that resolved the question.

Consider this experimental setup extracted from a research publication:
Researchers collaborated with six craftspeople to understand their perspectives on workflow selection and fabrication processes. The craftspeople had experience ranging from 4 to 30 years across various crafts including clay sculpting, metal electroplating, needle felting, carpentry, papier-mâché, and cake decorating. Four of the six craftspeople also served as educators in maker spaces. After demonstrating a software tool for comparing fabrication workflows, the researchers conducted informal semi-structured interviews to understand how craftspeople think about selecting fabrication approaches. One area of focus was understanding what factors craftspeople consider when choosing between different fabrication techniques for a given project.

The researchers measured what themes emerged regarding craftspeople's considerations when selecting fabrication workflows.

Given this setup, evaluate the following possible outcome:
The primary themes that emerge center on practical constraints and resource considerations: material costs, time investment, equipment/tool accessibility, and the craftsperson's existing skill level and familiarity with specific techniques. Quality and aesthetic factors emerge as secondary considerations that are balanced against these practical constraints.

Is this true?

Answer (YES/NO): NO